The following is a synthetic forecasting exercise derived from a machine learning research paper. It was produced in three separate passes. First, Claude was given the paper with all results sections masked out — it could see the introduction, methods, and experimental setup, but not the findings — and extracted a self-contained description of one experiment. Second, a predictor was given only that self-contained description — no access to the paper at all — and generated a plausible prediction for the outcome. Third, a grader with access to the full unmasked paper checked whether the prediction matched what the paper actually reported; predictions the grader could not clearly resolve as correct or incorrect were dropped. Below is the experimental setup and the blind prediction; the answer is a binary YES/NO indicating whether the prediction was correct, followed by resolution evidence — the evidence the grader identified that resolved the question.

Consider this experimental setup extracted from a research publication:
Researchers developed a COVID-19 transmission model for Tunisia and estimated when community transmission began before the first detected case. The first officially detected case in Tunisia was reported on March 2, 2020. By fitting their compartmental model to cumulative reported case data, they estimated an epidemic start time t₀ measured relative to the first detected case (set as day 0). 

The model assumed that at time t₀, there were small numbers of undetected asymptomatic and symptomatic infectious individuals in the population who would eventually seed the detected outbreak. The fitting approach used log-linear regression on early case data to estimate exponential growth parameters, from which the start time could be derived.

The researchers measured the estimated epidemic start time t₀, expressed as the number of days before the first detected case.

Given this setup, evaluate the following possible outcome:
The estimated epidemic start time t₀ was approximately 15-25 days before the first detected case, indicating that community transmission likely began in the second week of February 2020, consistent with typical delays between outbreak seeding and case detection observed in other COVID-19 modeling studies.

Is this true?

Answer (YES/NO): NO